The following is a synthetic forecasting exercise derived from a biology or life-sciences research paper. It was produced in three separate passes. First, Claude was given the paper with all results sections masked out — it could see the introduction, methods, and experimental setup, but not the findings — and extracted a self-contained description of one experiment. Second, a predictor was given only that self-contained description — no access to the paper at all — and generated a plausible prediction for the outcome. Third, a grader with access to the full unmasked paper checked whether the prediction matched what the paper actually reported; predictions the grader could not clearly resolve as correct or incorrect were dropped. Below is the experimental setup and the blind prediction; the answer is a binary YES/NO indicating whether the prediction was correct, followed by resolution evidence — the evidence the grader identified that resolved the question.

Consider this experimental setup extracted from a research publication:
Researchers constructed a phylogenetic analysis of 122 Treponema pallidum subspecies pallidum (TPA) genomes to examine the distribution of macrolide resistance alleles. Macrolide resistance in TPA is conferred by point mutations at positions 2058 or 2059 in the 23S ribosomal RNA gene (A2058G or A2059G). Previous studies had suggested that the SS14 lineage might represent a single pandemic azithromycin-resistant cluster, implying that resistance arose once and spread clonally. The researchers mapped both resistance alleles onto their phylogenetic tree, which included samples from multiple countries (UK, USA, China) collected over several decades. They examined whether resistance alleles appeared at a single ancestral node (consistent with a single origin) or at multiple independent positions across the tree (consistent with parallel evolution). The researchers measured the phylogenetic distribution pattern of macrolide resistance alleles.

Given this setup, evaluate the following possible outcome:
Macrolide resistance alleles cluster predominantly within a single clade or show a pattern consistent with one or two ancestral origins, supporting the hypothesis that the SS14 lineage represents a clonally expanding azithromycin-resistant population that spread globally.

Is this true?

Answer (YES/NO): NO